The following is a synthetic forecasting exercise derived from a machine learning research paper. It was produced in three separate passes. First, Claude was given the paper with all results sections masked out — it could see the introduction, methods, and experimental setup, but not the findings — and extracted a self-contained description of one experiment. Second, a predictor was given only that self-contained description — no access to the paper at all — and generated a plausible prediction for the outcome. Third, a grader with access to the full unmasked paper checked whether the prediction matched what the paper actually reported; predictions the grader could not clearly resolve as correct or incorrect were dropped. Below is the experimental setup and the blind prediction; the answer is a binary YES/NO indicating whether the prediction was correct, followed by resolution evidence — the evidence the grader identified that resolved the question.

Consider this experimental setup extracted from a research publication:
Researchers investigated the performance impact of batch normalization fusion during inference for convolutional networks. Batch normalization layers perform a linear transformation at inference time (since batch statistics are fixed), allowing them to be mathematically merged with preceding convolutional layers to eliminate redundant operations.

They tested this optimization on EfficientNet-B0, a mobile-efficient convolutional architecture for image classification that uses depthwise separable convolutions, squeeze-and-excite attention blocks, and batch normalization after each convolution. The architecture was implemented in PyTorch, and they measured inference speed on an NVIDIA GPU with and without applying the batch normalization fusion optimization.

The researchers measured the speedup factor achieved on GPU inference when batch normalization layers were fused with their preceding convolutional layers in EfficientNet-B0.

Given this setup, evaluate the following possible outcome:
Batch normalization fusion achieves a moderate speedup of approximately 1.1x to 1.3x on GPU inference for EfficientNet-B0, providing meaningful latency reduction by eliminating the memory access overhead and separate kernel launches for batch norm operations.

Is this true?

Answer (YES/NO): NO